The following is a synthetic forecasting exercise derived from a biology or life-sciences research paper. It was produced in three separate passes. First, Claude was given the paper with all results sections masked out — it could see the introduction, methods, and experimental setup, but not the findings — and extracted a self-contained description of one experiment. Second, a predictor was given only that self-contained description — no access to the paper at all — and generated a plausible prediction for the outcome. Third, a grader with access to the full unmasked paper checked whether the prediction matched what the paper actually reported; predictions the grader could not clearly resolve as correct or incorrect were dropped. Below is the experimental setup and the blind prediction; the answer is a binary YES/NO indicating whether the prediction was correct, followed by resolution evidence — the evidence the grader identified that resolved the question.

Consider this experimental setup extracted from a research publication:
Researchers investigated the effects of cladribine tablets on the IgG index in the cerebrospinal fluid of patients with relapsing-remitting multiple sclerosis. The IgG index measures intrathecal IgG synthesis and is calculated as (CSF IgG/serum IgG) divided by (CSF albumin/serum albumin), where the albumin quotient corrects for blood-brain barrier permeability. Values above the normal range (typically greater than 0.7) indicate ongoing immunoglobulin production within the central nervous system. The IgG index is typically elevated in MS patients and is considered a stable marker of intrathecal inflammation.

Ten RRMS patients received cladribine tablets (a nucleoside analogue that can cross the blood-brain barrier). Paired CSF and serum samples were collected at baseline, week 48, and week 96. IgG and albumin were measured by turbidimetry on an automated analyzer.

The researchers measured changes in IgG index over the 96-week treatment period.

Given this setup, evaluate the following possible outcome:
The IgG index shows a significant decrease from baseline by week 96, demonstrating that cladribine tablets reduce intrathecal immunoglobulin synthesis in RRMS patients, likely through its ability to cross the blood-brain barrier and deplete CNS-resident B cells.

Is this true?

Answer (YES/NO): YES